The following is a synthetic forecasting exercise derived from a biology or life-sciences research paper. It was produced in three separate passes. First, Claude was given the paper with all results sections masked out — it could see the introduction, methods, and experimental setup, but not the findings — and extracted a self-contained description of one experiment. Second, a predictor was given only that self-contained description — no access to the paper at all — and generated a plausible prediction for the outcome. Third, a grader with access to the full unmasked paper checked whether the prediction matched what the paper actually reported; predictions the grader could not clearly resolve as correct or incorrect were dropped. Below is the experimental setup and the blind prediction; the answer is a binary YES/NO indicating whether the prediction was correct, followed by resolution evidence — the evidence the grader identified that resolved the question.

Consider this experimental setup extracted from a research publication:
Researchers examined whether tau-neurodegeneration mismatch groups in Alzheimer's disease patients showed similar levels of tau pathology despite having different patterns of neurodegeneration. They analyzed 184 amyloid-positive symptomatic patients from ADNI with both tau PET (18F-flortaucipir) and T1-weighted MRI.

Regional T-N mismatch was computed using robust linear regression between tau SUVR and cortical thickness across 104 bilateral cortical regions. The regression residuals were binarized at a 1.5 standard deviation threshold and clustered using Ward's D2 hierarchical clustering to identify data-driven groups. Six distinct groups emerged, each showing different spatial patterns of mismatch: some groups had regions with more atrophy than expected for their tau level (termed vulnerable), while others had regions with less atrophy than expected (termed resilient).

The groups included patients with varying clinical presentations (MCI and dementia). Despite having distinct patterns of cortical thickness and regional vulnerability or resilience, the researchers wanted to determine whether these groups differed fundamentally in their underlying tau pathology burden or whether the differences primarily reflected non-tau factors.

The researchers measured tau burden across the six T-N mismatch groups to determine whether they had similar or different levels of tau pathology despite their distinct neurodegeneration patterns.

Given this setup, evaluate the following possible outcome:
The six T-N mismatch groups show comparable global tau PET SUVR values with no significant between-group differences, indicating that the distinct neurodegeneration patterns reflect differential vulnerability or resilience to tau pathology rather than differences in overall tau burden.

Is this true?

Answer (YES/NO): YES